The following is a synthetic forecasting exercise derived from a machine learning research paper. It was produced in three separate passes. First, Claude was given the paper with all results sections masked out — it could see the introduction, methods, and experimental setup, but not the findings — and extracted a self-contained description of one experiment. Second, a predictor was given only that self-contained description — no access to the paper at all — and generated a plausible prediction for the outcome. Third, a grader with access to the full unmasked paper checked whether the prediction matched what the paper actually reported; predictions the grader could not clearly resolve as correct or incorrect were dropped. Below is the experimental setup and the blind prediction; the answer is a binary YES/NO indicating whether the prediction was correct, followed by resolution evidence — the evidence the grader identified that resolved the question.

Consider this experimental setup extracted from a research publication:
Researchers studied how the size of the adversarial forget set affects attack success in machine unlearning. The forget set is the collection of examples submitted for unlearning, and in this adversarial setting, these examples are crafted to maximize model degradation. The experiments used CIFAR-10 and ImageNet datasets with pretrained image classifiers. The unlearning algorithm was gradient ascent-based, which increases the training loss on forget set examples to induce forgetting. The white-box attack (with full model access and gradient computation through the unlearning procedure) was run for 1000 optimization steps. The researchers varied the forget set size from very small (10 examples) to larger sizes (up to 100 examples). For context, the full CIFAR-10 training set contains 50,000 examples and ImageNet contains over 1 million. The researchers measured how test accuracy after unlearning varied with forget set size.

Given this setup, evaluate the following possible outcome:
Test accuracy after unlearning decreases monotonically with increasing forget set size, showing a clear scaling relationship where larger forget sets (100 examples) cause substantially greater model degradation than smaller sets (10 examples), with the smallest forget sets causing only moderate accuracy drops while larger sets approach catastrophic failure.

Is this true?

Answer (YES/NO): NO